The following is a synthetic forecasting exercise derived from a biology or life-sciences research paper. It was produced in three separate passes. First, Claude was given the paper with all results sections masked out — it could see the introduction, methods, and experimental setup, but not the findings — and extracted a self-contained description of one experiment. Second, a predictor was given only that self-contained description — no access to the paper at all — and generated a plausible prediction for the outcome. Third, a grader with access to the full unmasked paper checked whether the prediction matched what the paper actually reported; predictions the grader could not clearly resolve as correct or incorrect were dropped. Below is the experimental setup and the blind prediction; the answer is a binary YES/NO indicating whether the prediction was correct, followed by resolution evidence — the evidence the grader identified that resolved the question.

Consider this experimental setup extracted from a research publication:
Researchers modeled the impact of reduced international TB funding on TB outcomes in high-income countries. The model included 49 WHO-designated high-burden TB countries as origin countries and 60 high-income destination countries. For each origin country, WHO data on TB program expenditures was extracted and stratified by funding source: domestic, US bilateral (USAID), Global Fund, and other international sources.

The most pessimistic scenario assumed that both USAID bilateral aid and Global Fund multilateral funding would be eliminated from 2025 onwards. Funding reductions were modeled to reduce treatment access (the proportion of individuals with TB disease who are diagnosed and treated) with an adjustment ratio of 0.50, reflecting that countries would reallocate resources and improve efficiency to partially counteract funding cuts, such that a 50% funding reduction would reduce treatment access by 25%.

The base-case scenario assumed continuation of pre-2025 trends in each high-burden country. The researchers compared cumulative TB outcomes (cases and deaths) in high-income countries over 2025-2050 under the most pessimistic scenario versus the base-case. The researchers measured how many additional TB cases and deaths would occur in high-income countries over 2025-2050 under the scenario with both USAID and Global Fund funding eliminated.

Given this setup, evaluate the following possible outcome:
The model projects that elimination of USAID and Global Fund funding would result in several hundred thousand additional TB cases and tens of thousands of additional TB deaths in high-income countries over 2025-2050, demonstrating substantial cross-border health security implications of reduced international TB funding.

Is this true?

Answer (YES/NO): NO